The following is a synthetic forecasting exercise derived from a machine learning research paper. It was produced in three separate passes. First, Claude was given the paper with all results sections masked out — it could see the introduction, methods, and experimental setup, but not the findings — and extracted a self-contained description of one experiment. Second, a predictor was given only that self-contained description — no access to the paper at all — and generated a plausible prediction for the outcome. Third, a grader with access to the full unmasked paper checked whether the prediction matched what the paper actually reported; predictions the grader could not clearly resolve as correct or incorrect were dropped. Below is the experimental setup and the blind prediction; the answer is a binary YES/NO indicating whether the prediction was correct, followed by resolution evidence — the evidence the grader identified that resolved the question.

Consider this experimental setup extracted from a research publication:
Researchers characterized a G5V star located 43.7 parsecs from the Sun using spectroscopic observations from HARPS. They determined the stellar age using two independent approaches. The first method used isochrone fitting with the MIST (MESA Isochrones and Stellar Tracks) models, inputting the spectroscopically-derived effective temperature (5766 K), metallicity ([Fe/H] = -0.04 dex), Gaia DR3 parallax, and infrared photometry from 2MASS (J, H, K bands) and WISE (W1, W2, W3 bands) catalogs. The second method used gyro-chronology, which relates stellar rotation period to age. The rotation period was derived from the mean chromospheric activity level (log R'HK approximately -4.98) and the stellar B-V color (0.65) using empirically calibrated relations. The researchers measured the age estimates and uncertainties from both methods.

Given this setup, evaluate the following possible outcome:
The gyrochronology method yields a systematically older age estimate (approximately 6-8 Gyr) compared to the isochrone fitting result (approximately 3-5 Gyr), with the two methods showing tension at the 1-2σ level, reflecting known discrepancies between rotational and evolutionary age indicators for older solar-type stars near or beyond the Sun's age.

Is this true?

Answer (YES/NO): NO